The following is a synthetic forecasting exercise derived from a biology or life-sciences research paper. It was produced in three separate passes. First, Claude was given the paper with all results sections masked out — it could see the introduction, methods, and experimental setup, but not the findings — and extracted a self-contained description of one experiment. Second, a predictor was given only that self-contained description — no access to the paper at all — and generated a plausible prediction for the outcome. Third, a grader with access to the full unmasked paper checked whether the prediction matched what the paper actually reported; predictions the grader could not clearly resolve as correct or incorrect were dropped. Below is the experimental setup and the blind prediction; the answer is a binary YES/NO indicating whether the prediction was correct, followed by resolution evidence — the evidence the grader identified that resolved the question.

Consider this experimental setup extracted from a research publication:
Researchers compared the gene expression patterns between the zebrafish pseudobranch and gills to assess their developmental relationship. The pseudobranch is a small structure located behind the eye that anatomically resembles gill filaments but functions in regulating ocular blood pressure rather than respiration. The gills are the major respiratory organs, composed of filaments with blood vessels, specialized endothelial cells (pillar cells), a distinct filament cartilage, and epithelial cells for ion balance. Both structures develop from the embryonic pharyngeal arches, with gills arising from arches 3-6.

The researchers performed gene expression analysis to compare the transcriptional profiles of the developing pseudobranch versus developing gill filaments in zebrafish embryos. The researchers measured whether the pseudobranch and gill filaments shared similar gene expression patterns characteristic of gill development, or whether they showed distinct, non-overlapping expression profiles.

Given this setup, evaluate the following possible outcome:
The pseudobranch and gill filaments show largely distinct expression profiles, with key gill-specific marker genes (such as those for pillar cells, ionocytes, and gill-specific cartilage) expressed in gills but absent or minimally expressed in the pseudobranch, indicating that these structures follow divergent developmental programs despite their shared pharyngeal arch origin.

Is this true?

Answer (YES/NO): NO